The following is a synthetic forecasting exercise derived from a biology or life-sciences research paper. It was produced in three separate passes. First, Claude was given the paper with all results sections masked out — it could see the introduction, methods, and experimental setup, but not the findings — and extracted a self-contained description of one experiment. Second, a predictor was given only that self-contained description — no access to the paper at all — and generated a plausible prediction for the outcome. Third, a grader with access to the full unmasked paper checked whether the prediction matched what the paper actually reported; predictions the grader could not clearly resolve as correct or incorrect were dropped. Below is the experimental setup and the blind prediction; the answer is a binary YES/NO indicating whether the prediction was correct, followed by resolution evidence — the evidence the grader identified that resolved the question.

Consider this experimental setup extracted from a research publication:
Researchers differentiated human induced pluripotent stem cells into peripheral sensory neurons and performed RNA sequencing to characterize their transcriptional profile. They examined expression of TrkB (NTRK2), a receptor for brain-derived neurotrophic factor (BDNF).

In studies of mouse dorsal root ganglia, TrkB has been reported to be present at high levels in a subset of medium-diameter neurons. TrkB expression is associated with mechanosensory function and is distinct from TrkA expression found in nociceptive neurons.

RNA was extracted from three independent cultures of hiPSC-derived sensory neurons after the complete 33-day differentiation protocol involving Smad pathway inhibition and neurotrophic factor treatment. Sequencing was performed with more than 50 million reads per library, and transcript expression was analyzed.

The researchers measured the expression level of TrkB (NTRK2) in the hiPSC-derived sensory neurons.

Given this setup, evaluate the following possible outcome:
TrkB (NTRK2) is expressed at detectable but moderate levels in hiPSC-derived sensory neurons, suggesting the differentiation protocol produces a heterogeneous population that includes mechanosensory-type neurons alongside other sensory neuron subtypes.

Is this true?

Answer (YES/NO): NO